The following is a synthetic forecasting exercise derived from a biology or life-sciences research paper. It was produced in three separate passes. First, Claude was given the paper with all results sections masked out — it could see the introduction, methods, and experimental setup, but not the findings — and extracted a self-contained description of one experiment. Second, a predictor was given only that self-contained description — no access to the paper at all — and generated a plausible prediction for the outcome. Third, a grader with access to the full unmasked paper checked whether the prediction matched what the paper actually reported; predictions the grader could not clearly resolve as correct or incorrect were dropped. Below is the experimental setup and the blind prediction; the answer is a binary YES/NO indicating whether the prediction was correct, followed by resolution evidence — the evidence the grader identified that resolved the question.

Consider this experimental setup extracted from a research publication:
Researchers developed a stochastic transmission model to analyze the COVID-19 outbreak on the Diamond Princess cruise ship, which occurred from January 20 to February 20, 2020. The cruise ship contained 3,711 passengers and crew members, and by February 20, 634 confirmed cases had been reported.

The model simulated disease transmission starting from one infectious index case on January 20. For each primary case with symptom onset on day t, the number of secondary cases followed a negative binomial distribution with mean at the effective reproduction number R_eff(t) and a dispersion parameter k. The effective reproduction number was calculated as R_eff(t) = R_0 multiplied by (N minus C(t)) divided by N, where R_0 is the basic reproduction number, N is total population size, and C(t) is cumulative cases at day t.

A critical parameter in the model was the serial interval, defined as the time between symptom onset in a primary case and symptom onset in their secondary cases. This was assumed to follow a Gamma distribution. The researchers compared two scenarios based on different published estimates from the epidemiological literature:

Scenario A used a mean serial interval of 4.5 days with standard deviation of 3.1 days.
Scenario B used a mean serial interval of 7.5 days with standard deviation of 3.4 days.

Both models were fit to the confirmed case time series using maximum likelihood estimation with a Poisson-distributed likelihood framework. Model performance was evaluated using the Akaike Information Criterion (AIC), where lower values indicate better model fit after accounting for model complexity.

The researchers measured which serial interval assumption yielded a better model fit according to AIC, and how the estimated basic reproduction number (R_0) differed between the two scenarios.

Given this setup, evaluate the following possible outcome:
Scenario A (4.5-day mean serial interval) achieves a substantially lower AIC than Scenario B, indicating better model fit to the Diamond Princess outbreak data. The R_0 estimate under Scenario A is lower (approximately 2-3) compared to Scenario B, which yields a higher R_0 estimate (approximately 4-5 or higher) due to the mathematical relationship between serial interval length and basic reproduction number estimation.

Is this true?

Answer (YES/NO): YES